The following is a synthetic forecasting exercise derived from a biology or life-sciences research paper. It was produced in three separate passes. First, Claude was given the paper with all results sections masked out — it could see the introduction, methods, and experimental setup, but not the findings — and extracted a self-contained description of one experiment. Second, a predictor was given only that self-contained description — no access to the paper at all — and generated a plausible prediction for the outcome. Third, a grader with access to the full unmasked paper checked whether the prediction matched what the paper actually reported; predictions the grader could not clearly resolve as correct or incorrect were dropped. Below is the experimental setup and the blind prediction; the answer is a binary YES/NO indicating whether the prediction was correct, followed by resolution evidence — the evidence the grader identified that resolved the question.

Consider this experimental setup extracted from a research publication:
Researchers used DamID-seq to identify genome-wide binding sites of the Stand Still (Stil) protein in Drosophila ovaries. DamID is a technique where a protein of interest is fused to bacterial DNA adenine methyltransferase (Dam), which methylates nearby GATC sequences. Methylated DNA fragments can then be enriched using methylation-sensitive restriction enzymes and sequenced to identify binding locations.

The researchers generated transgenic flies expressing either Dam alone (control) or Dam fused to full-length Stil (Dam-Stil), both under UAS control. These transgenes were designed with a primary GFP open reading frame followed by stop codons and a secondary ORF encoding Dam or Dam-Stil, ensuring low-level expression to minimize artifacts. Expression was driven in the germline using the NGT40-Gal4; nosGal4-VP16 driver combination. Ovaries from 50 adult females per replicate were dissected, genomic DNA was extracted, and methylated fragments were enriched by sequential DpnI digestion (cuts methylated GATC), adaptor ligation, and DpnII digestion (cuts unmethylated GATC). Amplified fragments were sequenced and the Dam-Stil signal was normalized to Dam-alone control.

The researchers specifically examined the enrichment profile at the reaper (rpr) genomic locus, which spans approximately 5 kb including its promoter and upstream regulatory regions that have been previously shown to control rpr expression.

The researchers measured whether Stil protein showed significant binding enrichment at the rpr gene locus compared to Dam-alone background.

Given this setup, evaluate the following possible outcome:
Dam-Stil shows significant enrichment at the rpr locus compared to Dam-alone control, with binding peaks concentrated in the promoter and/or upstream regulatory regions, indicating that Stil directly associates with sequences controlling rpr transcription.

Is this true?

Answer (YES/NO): YES